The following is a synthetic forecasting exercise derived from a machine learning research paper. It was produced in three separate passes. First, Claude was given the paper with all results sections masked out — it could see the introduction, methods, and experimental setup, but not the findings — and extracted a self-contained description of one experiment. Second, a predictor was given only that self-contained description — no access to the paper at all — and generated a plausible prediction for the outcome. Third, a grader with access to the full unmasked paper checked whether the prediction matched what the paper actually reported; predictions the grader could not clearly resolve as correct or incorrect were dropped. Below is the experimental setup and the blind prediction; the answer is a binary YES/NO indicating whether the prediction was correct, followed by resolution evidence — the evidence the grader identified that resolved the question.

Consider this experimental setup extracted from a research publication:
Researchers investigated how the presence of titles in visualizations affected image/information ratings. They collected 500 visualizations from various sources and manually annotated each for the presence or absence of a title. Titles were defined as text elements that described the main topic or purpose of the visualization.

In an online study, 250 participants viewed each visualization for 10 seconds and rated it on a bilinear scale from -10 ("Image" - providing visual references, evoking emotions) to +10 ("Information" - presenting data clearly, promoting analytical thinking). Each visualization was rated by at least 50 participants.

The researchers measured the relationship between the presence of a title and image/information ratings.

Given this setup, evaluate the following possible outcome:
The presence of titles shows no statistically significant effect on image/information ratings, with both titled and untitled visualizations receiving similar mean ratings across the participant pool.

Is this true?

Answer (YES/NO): NO